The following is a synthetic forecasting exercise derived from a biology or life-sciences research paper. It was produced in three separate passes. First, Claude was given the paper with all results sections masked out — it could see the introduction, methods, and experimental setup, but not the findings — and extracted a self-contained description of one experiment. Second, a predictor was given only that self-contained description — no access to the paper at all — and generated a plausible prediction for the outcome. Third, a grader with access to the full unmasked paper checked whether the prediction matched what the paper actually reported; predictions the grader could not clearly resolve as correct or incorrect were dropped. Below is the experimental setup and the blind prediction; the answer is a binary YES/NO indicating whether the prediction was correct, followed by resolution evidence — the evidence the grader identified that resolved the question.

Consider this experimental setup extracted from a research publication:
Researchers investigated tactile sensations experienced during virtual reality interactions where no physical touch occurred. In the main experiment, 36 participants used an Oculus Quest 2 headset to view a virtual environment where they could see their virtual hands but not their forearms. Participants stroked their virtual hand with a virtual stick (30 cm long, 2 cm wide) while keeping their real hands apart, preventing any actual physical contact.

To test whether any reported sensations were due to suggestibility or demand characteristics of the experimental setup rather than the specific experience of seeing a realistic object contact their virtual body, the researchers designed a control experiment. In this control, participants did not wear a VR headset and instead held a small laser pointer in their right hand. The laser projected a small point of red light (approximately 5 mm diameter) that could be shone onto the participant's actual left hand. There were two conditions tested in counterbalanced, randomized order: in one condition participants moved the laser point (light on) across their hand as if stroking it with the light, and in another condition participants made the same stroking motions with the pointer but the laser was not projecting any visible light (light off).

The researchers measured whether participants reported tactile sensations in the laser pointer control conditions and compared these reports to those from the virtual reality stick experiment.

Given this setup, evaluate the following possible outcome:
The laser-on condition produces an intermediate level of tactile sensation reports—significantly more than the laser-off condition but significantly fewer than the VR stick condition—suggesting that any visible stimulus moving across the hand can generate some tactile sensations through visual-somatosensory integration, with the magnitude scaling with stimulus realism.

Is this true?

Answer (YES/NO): NO